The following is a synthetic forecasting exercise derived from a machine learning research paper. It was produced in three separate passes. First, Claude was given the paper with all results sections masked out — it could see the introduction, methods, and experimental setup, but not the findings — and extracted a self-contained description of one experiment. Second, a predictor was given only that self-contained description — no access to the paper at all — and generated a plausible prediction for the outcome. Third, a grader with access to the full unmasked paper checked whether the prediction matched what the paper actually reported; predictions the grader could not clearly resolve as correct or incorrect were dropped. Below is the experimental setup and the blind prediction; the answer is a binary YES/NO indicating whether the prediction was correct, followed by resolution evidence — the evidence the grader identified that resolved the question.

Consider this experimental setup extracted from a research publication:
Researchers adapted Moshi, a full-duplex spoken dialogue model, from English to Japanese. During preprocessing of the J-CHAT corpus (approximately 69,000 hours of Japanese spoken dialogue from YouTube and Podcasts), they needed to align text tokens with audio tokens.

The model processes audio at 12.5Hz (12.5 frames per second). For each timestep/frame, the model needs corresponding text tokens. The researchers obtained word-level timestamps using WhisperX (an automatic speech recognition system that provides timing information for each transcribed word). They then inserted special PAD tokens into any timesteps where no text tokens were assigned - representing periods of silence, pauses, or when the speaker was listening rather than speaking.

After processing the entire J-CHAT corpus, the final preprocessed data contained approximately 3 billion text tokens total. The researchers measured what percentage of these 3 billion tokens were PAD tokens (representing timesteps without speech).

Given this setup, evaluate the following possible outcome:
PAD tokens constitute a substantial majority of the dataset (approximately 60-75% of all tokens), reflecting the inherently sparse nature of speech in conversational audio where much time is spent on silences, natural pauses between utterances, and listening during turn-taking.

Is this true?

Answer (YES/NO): NO